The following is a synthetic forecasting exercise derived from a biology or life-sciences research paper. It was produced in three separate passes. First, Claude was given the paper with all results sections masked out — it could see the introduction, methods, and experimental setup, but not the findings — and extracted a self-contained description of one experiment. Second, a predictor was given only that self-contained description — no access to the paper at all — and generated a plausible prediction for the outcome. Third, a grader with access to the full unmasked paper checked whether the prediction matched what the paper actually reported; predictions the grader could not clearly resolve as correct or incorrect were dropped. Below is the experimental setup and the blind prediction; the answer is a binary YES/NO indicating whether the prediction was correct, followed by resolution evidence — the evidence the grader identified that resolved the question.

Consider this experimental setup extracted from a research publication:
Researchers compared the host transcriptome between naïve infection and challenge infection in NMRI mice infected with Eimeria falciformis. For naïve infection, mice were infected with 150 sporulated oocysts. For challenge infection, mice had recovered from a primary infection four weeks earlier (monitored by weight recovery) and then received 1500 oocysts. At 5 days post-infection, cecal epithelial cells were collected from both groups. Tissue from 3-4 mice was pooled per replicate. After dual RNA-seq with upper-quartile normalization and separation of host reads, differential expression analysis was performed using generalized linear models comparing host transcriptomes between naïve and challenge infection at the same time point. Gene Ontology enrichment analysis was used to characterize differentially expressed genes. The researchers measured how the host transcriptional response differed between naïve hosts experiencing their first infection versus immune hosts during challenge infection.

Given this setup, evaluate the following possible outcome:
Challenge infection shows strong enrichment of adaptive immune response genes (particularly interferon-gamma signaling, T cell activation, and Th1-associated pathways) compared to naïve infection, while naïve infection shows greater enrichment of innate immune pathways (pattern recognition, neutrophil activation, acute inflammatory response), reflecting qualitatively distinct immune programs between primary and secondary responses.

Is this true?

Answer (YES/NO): NO